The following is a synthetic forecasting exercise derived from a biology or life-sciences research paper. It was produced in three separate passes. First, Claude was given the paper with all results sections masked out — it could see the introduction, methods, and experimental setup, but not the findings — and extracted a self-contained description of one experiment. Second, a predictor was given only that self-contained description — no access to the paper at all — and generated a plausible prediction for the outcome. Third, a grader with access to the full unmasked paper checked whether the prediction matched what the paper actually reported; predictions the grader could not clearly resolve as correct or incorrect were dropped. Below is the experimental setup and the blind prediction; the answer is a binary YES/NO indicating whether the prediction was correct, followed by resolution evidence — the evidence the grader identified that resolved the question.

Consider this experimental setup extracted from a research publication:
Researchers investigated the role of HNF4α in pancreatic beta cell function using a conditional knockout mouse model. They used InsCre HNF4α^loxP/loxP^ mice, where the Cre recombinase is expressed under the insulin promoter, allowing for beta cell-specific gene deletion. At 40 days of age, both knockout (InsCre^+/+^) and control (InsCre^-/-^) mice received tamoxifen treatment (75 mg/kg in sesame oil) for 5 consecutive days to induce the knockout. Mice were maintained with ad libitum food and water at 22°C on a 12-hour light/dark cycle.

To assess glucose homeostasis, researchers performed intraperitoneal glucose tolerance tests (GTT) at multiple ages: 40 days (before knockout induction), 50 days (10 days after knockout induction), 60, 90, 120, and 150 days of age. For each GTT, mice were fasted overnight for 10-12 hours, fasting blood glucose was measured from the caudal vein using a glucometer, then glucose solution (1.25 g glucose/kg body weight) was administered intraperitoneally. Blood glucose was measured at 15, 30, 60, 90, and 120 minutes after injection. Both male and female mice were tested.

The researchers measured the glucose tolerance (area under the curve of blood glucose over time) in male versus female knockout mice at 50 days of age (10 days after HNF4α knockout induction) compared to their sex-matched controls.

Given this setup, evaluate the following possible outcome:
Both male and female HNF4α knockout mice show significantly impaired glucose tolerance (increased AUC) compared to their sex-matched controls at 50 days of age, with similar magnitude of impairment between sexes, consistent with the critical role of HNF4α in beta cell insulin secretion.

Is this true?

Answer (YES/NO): YES